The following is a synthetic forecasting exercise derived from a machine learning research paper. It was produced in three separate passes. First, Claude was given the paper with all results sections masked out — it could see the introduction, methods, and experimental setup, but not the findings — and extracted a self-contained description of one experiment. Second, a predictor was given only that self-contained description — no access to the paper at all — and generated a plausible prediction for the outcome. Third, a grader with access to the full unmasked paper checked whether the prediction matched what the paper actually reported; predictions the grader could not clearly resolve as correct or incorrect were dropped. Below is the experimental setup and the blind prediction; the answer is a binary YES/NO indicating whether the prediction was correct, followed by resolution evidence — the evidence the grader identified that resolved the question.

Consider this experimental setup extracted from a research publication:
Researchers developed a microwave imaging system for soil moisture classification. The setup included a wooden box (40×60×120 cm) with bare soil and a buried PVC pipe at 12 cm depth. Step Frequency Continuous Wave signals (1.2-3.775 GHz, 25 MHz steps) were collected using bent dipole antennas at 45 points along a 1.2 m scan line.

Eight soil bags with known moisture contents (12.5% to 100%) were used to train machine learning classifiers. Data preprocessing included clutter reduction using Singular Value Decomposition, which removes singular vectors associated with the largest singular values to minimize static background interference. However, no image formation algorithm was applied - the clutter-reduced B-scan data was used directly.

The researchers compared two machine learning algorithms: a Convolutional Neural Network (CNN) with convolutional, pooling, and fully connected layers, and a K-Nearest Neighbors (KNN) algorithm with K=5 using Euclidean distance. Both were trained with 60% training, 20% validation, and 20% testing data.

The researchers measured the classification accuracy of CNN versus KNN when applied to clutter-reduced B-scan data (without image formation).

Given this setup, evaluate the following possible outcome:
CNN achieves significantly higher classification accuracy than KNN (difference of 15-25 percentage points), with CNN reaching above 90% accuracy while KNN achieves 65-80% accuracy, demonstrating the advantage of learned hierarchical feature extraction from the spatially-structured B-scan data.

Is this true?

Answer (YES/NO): NO